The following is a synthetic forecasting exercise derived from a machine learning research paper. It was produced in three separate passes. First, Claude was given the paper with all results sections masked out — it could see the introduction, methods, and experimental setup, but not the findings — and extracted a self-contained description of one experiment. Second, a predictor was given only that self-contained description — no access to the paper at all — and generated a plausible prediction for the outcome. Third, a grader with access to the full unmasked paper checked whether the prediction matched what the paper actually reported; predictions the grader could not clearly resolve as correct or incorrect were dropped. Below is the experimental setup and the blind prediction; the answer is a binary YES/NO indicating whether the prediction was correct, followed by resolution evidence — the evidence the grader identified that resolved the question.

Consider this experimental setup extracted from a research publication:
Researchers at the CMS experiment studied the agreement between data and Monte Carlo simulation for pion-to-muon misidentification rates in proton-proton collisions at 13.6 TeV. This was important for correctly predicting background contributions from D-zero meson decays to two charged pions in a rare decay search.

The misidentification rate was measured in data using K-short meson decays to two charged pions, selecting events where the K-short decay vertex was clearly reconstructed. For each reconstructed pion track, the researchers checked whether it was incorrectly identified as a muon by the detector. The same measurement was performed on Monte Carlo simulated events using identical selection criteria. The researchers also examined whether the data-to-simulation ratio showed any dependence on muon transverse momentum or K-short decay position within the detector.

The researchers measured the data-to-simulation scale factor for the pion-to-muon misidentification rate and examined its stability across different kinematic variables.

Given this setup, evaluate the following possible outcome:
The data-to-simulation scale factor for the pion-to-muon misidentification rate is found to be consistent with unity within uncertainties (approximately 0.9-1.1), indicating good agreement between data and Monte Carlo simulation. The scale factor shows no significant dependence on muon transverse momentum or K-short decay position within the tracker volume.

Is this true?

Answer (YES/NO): YES